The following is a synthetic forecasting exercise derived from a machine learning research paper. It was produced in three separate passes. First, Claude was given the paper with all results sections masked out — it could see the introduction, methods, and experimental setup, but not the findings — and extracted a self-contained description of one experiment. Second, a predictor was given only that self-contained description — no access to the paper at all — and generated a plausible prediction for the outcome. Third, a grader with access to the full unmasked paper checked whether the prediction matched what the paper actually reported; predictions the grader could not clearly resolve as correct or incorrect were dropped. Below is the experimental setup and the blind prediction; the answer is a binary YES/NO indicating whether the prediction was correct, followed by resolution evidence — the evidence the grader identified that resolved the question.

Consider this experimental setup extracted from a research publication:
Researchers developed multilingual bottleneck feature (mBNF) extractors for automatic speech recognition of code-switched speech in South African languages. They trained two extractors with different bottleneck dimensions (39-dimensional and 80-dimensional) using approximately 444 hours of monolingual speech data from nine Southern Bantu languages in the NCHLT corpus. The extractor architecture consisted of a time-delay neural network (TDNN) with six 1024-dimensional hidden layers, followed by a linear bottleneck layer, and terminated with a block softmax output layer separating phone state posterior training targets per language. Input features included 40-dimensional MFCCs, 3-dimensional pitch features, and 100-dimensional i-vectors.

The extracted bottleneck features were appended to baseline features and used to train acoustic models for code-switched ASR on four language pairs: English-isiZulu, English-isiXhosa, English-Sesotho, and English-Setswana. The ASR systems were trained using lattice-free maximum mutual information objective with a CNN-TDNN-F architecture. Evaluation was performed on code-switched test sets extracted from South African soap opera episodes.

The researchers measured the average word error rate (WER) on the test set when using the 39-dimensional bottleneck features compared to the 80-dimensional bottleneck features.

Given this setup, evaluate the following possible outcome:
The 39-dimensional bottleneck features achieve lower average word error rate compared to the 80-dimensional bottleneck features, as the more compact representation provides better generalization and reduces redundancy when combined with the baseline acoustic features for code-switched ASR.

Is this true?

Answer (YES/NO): NO